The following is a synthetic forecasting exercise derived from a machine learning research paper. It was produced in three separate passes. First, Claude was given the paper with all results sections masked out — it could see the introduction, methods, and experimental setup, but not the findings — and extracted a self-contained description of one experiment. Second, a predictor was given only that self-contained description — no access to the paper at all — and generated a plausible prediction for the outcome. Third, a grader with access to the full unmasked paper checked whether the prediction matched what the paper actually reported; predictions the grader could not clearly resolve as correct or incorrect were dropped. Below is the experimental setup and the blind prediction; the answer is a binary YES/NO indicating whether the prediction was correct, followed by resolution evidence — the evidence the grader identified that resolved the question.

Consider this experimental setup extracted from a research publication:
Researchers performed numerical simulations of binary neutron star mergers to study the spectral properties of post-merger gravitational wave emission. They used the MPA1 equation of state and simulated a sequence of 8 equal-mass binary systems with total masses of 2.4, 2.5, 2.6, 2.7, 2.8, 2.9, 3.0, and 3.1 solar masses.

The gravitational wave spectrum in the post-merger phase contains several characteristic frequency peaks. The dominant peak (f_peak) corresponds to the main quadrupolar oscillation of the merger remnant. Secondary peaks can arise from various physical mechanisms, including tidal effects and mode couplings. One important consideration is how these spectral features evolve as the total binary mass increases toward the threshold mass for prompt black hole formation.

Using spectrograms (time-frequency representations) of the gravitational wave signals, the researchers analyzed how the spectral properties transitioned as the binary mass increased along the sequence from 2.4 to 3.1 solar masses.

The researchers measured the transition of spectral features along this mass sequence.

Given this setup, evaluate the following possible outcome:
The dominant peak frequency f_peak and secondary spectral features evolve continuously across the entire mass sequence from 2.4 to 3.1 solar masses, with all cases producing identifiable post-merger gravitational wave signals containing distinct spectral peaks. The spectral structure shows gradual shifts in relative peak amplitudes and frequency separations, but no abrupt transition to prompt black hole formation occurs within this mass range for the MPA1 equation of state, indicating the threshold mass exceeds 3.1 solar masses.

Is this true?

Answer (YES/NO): YES